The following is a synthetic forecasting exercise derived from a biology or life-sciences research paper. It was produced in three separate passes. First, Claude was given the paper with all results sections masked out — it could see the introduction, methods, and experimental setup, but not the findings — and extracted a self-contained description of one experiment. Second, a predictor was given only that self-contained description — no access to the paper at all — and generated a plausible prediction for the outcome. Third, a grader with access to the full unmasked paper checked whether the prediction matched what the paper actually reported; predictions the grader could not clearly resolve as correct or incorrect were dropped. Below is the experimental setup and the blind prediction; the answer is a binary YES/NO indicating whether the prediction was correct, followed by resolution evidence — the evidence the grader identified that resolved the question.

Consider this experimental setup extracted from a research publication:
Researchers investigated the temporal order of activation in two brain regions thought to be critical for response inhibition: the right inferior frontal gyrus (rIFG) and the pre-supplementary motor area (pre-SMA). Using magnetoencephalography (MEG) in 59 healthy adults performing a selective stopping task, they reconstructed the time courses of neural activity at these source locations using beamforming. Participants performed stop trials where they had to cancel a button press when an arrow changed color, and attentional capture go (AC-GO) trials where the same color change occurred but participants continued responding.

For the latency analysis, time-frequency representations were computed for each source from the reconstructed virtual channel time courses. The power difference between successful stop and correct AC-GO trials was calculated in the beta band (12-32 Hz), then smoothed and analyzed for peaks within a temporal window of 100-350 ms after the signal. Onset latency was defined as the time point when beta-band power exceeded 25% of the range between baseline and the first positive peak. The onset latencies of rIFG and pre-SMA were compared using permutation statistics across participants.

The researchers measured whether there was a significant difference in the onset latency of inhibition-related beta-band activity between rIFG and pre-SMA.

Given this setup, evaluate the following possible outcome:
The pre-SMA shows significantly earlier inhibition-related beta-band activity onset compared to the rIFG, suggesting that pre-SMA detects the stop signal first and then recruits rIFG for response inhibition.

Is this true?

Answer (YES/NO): NO